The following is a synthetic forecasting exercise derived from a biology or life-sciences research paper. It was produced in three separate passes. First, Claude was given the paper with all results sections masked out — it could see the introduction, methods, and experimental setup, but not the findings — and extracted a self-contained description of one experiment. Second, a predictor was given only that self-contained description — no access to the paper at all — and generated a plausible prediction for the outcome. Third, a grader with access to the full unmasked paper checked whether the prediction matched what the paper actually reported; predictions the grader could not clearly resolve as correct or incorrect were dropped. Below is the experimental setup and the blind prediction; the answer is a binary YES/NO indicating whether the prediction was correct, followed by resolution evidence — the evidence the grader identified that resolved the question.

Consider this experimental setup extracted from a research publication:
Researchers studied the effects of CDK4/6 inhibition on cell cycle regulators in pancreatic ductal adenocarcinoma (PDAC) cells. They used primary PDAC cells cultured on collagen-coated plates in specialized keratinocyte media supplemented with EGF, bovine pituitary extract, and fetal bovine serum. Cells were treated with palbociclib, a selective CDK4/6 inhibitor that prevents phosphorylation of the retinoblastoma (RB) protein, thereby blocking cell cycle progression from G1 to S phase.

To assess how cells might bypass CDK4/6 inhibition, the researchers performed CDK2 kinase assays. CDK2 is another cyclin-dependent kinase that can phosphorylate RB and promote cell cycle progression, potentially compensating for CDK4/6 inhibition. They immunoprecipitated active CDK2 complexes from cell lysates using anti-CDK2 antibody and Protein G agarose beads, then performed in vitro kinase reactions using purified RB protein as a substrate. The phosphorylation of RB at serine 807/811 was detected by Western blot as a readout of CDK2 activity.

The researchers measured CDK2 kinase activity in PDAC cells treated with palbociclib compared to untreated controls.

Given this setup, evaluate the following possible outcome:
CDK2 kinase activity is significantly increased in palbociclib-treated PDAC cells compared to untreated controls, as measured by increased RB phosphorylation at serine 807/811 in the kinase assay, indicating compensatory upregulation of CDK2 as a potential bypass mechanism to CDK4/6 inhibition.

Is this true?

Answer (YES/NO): NO